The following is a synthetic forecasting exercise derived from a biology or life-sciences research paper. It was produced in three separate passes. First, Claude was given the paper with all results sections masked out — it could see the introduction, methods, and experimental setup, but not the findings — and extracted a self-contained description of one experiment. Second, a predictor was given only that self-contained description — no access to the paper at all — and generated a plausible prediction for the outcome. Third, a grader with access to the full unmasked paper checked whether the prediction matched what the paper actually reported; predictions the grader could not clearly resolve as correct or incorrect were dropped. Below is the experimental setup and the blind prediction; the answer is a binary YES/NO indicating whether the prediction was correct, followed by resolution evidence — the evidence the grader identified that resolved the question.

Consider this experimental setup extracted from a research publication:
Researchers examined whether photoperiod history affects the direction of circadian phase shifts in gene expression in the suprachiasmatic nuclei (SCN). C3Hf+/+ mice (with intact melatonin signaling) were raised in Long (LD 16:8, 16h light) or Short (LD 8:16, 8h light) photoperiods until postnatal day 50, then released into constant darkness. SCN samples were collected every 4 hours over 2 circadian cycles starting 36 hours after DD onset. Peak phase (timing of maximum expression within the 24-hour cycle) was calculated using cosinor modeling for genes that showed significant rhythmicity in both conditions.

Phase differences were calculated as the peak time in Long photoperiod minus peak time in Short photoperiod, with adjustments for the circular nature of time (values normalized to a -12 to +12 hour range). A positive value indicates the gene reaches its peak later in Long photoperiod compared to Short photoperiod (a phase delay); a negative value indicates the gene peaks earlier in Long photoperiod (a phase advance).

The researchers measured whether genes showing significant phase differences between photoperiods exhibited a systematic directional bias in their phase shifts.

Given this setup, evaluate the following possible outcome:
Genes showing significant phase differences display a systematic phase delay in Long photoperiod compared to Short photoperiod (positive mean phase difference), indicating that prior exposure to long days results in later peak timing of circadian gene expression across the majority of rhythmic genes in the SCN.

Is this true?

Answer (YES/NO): NO